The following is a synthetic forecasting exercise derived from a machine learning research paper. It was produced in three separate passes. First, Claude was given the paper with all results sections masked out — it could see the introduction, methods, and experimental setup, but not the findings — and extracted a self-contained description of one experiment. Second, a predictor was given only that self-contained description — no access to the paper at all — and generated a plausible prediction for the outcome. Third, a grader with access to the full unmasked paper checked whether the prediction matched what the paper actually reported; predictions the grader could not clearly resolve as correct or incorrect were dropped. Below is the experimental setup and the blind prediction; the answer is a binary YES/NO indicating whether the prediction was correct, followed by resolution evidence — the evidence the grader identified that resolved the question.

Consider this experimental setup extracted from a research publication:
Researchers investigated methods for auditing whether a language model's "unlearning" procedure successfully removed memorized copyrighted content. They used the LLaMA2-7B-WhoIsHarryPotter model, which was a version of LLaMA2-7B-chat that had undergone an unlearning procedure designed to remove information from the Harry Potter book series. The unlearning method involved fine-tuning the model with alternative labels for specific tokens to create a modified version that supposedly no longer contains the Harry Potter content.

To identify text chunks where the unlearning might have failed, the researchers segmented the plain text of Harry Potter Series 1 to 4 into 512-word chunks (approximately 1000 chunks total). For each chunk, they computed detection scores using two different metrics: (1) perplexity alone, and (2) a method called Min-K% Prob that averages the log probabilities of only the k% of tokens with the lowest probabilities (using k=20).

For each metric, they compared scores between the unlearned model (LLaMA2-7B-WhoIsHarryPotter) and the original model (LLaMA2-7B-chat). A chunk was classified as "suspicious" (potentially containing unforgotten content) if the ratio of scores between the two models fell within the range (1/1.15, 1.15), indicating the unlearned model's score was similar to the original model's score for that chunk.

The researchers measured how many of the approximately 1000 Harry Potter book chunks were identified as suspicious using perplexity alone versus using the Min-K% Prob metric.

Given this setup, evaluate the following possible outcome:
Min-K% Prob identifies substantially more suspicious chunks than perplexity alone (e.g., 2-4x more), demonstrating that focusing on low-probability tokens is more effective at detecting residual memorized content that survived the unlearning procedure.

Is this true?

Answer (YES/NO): NO